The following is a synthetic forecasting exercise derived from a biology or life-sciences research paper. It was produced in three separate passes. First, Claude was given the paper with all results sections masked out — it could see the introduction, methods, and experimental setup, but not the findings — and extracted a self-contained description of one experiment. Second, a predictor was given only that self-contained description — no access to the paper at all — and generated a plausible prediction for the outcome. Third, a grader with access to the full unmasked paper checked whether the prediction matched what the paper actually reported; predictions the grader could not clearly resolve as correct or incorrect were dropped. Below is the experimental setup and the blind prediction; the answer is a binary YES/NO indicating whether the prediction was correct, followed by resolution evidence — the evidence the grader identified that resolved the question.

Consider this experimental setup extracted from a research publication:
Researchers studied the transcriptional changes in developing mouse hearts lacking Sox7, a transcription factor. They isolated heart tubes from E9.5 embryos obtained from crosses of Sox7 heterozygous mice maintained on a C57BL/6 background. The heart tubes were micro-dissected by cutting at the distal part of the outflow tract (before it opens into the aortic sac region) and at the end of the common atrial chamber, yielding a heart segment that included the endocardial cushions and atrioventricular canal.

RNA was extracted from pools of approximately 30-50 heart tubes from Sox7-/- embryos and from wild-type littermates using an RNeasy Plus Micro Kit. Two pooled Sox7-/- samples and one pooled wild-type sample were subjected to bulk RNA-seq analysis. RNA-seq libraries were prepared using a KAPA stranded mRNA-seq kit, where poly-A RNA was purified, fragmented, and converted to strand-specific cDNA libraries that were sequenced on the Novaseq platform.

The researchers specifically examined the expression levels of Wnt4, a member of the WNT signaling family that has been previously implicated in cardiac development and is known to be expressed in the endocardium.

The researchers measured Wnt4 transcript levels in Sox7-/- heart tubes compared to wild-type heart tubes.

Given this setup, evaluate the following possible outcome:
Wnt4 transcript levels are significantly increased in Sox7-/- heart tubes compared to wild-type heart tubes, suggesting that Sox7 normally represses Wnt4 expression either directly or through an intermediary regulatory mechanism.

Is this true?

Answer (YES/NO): NO